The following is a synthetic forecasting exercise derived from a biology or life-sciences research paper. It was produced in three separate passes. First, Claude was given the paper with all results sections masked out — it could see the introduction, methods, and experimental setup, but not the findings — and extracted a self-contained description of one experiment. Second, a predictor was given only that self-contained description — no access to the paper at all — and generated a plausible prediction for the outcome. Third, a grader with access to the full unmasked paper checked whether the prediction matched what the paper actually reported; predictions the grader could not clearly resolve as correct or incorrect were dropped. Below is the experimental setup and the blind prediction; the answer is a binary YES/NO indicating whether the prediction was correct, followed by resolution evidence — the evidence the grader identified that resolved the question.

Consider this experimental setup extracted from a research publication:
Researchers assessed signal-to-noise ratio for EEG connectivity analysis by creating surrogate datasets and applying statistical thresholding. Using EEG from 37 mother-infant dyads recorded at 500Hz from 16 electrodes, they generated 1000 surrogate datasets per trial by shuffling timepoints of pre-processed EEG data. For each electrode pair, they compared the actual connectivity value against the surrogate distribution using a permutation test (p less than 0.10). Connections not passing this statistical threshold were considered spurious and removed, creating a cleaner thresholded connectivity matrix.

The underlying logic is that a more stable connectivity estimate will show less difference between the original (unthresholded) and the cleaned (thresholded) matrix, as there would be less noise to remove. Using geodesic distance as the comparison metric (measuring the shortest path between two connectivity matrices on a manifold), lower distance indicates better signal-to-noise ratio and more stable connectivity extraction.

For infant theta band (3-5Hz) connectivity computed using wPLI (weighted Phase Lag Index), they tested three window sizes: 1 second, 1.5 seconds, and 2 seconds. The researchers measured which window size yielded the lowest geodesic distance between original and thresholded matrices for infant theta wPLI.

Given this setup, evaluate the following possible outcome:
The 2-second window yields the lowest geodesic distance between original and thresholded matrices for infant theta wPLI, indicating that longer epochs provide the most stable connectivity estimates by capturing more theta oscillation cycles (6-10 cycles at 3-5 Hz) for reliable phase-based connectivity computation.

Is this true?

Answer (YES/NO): NO